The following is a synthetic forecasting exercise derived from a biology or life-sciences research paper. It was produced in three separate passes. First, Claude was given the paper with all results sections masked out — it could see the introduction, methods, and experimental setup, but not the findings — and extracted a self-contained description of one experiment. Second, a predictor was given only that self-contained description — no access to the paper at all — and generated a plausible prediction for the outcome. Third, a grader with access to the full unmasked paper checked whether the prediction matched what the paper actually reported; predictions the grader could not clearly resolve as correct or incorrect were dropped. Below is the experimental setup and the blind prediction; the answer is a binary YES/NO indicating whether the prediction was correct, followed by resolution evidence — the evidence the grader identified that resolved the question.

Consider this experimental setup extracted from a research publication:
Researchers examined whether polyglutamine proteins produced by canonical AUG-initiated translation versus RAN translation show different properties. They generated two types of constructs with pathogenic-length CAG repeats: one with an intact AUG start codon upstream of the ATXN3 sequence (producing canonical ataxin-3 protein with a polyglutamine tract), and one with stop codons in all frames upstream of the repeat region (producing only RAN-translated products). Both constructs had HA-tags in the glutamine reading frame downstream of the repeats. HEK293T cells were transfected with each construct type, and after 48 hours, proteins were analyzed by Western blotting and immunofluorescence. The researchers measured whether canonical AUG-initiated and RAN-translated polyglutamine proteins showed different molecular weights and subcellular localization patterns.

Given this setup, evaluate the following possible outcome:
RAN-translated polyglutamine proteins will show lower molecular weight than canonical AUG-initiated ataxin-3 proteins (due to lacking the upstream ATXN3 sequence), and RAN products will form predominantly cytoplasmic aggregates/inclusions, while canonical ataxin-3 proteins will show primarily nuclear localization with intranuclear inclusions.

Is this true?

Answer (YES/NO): NO